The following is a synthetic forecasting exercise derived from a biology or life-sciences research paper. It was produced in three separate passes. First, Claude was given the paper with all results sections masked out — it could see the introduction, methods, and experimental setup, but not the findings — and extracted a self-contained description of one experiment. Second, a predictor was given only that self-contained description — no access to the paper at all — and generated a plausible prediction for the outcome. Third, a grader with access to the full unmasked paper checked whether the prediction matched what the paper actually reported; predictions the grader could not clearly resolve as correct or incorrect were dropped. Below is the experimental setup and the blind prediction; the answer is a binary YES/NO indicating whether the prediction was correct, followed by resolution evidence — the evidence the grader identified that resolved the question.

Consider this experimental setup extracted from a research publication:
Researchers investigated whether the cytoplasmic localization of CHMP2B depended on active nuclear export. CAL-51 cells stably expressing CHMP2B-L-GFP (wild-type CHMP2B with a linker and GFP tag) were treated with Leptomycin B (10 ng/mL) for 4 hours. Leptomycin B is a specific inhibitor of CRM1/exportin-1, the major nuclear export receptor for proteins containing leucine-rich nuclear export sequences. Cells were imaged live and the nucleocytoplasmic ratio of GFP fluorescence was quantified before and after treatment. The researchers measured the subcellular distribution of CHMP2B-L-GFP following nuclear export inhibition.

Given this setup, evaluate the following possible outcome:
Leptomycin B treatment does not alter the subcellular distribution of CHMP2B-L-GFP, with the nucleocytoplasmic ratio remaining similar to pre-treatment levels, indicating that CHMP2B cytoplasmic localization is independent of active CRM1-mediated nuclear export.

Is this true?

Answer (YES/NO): NO